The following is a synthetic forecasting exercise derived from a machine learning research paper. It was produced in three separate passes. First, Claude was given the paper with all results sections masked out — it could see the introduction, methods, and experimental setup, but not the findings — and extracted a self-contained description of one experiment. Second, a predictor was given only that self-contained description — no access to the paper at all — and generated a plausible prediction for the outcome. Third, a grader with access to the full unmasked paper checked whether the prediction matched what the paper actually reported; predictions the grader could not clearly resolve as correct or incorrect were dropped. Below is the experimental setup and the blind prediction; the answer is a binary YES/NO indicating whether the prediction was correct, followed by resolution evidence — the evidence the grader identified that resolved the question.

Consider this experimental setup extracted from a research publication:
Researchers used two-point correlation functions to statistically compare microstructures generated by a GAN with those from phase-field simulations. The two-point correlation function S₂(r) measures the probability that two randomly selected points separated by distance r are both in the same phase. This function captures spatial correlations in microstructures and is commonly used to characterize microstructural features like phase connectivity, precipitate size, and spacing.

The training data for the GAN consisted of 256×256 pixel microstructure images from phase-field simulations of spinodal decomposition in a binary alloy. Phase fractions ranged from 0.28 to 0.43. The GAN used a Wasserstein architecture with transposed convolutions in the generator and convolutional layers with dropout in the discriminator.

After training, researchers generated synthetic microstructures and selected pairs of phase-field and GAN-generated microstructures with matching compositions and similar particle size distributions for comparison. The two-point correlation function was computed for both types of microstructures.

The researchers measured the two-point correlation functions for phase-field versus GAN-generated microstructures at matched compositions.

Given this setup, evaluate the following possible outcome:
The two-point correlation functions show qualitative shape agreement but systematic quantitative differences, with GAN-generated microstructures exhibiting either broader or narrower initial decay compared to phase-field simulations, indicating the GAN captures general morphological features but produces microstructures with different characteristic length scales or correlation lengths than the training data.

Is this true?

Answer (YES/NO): NO